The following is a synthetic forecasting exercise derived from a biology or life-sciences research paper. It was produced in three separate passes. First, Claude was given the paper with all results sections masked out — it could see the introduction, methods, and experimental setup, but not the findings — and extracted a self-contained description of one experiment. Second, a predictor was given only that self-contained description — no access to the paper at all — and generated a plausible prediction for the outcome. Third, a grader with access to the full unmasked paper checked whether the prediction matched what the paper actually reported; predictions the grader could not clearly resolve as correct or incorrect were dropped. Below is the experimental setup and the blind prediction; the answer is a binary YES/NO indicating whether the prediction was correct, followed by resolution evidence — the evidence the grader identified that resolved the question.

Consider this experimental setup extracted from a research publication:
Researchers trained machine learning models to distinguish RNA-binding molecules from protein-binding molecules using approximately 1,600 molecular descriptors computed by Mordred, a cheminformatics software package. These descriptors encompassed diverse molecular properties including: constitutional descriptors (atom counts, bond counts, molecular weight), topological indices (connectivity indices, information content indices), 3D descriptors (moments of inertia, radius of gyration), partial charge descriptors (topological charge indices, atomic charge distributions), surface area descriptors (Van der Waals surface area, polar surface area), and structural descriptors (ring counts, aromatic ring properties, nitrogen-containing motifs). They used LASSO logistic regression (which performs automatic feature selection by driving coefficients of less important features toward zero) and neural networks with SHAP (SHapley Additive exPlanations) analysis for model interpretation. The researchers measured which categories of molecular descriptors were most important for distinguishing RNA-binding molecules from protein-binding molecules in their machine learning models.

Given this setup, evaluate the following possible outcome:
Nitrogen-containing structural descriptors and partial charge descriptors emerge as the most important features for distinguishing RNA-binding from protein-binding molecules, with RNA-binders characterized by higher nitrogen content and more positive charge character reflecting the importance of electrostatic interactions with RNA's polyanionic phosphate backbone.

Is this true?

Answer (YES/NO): NO